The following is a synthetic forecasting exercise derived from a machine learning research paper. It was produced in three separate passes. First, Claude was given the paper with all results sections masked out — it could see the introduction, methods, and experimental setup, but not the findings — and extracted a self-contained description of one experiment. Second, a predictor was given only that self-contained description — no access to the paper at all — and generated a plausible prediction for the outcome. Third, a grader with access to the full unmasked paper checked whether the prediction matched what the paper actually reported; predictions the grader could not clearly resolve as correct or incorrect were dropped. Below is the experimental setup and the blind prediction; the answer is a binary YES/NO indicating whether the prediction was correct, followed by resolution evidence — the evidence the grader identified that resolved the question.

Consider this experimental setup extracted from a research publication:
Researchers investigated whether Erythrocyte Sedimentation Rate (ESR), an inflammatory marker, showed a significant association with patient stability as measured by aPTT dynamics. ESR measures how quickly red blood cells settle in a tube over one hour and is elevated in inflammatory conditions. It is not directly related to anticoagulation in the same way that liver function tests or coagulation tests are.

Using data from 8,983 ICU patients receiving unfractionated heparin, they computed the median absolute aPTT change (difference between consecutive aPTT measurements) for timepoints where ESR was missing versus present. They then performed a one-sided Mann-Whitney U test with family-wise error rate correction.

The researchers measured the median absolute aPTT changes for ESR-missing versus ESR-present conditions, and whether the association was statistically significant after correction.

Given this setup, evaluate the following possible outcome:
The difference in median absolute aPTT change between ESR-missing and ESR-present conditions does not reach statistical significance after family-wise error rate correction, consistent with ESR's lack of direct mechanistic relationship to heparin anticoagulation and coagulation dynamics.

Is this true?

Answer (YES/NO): NO